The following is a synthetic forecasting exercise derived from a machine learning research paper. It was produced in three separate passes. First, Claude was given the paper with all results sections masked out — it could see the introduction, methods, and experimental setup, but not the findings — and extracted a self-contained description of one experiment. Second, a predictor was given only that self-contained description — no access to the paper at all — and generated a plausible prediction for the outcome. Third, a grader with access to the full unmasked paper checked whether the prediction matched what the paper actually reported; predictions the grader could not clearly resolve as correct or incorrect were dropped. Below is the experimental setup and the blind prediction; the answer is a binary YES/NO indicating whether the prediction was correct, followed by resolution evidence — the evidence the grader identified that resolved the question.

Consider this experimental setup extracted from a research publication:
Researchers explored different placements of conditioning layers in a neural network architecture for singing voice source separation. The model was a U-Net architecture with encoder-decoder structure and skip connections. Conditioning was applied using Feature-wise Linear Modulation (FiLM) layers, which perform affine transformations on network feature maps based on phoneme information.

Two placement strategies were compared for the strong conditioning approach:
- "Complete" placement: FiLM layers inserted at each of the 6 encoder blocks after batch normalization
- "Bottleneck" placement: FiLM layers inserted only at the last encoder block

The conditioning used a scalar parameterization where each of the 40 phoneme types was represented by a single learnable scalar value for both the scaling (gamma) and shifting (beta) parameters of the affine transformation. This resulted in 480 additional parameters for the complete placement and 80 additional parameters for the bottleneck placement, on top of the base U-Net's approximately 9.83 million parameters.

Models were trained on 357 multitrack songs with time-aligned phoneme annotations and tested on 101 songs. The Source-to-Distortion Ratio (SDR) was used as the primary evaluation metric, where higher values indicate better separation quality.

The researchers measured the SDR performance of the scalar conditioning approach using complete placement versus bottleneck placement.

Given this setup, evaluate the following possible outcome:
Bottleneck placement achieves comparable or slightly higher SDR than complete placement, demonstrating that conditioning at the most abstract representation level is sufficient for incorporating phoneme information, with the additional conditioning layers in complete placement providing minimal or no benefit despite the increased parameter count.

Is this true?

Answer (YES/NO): NO